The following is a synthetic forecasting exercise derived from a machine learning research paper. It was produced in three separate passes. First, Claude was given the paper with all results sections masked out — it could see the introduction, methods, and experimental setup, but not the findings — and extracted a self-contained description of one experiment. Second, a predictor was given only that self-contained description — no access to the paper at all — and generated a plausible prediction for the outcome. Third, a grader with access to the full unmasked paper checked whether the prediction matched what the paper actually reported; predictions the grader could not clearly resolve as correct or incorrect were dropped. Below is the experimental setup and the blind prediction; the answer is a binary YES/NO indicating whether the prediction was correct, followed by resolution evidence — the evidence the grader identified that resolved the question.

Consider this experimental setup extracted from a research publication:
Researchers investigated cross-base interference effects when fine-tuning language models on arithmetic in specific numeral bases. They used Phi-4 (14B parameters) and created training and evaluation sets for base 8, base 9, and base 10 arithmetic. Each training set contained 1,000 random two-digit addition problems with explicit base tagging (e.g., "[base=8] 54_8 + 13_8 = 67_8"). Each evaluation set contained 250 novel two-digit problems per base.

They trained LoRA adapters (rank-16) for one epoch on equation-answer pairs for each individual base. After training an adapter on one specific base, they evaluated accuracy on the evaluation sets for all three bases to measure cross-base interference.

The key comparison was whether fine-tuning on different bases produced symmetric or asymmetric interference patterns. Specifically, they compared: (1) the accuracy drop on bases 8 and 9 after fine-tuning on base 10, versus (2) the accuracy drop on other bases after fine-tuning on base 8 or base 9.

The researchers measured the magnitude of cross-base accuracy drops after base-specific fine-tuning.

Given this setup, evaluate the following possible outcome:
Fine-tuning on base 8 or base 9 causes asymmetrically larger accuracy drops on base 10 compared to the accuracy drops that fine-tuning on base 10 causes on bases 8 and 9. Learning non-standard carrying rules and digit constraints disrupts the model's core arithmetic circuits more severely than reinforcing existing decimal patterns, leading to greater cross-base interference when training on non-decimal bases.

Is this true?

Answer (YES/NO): YES